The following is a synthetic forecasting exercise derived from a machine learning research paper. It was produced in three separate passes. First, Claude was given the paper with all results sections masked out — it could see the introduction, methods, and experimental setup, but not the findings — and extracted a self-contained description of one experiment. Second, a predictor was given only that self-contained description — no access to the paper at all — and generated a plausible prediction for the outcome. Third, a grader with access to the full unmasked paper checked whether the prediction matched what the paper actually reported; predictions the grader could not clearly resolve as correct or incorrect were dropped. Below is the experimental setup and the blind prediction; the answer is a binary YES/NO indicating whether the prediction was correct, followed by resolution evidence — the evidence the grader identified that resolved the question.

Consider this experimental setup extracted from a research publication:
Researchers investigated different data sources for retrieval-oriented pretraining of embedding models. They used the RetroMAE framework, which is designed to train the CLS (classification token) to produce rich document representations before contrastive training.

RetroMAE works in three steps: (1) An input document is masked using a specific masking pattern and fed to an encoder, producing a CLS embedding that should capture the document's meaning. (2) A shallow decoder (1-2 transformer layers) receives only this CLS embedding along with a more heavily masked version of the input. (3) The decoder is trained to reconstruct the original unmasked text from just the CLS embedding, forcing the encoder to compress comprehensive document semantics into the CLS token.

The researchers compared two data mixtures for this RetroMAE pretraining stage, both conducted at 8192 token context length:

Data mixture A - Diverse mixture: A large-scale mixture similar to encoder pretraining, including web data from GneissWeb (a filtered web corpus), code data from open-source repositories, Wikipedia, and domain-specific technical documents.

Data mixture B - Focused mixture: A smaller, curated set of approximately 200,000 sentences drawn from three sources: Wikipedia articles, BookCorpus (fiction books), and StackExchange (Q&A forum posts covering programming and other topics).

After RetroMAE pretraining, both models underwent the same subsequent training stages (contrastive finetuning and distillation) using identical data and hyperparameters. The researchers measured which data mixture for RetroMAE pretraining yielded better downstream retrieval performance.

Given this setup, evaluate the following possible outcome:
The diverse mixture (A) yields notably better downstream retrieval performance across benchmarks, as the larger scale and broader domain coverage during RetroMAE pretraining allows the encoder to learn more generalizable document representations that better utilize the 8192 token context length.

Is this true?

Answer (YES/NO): NO